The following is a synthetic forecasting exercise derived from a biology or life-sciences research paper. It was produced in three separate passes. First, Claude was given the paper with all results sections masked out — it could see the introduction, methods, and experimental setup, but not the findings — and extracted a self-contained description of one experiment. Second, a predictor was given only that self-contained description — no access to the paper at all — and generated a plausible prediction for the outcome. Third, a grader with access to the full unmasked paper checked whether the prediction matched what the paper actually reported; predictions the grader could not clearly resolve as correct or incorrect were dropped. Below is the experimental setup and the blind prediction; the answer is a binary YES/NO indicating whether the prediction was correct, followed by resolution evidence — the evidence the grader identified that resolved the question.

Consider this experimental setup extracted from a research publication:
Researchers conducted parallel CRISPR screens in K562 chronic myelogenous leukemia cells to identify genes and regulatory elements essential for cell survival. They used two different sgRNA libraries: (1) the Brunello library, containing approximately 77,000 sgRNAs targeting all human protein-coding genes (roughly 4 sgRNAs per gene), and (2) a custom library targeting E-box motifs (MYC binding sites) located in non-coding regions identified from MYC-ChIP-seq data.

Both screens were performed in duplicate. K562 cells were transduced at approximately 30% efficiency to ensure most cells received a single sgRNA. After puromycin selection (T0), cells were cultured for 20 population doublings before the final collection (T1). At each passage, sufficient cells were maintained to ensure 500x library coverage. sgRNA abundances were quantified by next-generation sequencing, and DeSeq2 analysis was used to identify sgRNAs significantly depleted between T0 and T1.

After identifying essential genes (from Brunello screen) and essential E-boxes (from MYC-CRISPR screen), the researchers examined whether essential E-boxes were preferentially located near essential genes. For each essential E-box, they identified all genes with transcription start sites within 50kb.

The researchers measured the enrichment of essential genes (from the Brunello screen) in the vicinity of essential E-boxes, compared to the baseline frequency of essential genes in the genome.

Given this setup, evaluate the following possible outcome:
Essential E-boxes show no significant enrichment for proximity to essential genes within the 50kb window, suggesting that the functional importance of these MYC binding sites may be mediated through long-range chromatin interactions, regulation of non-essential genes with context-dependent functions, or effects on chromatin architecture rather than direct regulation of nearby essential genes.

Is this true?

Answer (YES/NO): NO